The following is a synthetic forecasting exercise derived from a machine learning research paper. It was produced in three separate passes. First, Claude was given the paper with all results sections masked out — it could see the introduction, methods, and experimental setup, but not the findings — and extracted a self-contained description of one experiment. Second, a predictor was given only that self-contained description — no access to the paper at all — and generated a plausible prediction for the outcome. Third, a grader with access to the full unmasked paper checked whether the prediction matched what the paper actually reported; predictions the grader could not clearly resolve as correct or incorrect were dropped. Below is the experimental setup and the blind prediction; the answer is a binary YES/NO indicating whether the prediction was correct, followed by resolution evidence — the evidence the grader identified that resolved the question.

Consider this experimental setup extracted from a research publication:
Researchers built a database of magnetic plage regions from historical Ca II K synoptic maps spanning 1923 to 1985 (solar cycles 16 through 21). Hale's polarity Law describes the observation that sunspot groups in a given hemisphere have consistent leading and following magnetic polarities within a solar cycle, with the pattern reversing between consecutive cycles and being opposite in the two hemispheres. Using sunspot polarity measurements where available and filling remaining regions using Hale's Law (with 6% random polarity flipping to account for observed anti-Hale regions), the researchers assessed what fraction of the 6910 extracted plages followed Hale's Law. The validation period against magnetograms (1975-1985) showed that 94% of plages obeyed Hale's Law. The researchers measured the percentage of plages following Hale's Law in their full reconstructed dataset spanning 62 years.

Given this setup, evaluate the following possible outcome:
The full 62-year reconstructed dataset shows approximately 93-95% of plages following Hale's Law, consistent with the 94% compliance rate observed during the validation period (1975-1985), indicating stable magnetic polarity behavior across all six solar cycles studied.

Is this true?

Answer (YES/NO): NO